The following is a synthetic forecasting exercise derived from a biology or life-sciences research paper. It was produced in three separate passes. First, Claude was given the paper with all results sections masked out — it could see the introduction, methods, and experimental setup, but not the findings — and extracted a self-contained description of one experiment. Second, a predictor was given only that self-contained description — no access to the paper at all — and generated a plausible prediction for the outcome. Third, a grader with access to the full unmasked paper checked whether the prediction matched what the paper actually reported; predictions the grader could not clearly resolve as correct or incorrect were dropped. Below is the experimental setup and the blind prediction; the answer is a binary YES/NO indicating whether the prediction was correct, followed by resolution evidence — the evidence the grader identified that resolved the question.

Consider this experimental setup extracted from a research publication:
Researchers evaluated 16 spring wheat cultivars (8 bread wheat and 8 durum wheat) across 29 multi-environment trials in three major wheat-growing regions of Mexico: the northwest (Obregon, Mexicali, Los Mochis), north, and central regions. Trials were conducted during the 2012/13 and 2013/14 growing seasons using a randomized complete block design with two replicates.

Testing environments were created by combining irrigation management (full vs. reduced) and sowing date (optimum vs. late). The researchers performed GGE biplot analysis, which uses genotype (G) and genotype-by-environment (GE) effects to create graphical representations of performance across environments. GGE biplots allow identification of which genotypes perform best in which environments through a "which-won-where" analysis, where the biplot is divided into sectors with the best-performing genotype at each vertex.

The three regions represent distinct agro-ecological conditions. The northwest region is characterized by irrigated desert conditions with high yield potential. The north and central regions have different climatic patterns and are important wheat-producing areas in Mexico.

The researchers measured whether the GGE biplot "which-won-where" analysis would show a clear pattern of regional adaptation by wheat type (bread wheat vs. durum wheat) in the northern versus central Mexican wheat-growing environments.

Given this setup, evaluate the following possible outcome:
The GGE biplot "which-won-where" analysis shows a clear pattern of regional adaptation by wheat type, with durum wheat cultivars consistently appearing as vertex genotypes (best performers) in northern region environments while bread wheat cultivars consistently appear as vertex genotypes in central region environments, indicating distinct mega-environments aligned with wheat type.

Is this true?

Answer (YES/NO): YES